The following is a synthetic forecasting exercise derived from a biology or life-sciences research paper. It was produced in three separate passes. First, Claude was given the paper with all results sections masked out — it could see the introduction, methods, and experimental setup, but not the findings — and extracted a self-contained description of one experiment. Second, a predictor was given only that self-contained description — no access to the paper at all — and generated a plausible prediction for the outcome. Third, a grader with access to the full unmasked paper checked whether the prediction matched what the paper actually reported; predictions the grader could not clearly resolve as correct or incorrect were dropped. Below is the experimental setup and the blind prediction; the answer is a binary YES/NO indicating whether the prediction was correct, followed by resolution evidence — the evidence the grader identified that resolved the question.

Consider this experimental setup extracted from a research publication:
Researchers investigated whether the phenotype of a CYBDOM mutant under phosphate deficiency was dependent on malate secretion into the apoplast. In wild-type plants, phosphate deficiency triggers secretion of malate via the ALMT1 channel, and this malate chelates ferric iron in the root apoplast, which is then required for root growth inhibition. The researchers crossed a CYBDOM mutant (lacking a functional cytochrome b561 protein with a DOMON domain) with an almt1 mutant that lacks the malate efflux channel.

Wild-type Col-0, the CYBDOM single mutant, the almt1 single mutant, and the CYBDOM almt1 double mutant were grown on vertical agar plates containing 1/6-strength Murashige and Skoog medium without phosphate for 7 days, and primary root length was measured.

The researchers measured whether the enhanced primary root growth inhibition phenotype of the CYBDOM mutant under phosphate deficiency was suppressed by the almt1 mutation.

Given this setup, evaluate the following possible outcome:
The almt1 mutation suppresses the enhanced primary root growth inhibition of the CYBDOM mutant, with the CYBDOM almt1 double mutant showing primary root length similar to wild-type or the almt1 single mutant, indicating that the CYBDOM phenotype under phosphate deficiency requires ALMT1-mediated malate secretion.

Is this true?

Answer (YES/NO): NO